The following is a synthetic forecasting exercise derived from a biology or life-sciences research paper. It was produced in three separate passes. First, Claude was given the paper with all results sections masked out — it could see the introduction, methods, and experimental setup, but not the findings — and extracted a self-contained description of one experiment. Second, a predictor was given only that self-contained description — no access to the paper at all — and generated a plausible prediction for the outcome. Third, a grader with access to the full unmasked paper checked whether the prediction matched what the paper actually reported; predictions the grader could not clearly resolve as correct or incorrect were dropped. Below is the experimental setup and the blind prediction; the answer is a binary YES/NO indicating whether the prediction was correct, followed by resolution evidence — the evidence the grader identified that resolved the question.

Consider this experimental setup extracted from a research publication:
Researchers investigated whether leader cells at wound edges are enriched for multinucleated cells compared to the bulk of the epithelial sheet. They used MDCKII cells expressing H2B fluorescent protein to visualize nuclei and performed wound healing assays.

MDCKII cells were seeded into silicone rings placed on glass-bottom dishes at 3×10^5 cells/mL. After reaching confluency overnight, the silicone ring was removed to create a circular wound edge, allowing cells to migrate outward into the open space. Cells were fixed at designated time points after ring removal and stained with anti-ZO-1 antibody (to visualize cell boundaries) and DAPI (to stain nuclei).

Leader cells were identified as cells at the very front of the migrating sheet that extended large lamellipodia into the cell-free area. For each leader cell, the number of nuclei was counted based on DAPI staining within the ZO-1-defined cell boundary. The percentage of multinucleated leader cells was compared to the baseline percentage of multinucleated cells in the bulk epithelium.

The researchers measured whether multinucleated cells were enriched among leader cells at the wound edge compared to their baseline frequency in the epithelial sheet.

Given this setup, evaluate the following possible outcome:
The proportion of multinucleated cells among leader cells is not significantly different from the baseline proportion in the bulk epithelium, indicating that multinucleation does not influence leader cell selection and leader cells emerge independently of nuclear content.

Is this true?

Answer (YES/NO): NO